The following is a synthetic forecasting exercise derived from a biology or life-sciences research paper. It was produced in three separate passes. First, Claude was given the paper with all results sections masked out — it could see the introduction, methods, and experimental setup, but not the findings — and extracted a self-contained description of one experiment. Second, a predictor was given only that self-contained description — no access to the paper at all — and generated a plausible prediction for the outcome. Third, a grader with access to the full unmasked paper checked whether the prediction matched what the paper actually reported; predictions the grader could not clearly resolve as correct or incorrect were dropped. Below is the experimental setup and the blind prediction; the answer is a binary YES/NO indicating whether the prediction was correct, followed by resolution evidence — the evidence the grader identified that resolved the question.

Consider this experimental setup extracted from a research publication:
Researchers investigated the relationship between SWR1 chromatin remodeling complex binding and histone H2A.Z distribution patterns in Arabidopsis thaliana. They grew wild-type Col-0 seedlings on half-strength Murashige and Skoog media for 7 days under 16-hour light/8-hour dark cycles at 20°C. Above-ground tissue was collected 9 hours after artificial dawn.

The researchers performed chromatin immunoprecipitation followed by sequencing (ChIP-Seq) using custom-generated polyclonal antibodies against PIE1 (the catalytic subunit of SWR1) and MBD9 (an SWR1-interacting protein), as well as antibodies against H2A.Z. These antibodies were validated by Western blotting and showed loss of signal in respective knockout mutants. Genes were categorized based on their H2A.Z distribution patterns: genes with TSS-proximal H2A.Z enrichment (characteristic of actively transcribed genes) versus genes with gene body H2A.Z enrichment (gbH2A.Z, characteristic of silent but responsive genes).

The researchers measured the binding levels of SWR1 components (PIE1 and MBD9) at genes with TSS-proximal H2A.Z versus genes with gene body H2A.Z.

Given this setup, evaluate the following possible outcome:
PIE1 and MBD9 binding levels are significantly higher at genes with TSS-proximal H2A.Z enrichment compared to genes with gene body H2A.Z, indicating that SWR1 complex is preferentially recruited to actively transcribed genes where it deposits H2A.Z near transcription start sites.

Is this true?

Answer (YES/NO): YES